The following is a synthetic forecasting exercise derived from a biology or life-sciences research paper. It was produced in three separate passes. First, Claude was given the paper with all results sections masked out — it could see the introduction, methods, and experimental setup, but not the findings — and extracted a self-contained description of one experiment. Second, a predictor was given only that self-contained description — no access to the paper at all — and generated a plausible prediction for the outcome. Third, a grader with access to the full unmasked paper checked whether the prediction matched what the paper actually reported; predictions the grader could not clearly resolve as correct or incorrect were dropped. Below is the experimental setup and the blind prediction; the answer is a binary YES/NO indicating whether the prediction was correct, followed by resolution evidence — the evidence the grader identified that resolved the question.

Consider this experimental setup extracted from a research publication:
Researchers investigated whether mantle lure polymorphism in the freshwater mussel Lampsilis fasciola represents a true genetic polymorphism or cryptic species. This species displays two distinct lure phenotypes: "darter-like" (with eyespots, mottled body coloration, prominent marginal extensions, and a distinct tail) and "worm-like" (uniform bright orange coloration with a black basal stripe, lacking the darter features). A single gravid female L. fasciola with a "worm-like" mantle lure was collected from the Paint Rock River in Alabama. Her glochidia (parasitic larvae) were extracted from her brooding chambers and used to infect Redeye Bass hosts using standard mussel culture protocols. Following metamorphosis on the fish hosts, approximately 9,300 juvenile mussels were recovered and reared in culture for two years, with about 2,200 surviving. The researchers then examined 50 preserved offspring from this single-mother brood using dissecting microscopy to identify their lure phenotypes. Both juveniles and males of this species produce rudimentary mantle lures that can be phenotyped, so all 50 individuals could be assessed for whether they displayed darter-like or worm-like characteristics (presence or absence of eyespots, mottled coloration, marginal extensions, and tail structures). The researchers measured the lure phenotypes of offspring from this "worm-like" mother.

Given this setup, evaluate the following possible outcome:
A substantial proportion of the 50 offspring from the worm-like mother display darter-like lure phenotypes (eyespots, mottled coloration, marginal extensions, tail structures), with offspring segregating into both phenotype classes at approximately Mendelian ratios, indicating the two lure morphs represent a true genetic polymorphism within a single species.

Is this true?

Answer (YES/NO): YES